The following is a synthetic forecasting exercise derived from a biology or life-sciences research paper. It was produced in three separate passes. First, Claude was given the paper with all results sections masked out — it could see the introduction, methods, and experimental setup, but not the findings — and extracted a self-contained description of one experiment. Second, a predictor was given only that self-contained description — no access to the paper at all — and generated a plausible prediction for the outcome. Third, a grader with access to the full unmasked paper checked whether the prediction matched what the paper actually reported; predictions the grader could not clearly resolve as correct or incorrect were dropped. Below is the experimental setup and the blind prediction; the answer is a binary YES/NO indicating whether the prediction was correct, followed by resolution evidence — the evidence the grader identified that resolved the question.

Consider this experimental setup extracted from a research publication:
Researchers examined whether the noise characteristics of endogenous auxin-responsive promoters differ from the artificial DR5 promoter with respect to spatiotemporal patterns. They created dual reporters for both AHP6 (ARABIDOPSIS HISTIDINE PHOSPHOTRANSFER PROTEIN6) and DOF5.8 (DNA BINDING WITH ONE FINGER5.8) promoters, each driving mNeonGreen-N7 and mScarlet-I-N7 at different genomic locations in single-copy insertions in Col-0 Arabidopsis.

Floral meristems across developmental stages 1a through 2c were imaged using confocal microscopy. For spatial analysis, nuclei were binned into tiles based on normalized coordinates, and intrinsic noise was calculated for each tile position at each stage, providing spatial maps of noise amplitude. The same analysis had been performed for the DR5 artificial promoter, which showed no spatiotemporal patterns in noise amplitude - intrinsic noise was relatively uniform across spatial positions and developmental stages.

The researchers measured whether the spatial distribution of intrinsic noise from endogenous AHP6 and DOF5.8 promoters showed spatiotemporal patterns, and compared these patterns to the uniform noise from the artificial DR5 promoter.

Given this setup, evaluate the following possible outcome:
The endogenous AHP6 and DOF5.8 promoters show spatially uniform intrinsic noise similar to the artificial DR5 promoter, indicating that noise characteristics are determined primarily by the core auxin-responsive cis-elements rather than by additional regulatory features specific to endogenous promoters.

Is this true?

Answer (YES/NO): NO